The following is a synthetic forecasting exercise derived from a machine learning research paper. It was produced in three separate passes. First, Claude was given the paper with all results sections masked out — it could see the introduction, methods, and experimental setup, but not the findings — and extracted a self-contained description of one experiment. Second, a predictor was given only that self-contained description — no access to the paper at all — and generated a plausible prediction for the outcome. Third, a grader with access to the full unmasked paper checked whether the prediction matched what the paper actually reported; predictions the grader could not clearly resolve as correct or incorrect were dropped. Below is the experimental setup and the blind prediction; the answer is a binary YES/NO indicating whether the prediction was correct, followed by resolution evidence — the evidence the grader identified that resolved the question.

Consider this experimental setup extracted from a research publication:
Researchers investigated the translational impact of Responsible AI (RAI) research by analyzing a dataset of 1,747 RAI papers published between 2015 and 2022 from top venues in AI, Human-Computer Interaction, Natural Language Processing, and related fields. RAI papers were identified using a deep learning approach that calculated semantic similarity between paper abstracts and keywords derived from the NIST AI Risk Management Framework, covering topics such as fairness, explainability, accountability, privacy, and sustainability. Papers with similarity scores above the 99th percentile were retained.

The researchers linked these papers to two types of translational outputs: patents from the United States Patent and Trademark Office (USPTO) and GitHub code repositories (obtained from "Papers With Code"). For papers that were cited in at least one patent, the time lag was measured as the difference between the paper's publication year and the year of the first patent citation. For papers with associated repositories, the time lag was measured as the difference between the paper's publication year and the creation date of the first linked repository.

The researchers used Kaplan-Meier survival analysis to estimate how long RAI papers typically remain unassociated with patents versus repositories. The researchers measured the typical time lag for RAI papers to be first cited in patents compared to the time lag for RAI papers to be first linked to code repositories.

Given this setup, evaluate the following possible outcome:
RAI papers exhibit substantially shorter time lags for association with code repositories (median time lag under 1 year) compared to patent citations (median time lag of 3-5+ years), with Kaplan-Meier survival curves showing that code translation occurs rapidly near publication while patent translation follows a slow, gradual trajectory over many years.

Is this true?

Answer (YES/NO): NO